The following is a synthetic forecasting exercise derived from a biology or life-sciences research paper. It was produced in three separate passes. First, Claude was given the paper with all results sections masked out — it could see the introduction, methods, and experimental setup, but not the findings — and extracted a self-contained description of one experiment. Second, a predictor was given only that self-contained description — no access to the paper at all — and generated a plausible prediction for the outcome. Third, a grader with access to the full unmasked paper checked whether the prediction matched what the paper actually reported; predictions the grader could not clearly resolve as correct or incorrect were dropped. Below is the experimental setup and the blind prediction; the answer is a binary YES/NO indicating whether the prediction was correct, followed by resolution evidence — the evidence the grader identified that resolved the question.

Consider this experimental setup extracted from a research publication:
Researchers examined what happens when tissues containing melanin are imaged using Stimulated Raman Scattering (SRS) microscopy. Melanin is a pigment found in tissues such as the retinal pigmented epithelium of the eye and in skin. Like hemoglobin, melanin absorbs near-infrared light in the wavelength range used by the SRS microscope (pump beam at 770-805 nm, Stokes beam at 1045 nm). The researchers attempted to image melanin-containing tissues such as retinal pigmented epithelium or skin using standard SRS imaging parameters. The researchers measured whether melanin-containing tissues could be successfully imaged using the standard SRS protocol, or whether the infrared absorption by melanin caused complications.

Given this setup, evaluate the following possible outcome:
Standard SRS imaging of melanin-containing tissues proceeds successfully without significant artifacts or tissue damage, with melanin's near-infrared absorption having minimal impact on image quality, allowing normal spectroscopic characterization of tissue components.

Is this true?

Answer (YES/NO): NO